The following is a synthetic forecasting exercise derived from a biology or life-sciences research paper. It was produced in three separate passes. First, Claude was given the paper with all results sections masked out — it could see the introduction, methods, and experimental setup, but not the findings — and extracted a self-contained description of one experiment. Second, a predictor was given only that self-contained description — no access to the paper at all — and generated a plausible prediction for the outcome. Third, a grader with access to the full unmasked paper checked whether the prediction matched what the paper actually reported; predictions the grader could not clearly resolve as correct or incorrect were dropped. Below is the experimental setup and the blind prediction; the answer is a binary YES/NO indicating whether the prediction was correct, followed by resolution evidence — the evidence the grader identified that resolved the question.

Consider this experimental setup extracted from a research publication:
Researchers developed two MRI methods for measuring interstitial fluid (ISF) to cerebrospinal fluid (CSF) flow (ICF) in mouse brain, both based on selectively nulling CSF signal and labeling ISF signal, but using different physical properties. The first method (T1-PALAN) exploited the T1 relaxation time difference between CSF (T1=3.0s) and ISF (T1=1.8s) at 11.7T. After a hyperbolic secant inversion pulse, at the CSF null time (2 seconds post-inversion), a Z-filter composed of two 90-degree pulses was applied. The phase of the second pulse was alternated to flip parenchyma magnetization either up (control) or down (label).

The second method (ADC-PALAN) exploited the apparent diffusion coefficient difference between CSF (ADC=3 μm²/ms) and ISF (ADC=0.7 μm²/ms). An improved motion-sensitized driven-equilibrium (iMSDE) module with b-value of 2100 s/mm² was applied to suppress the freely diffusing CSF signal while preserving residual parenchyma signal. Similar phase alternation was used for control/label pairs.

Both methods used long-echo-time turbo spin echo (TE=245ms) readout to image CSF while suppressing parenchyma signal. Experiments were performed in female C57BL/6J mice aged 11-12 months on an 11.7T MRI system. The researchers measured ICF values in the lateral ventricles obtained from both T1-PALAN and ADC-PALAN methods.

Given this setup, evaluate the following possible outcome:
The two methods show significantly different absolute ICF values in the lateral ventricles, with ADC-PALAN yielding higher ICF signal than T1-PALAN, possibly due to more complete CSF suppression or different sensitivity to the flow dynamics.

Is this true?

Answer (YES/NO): NO